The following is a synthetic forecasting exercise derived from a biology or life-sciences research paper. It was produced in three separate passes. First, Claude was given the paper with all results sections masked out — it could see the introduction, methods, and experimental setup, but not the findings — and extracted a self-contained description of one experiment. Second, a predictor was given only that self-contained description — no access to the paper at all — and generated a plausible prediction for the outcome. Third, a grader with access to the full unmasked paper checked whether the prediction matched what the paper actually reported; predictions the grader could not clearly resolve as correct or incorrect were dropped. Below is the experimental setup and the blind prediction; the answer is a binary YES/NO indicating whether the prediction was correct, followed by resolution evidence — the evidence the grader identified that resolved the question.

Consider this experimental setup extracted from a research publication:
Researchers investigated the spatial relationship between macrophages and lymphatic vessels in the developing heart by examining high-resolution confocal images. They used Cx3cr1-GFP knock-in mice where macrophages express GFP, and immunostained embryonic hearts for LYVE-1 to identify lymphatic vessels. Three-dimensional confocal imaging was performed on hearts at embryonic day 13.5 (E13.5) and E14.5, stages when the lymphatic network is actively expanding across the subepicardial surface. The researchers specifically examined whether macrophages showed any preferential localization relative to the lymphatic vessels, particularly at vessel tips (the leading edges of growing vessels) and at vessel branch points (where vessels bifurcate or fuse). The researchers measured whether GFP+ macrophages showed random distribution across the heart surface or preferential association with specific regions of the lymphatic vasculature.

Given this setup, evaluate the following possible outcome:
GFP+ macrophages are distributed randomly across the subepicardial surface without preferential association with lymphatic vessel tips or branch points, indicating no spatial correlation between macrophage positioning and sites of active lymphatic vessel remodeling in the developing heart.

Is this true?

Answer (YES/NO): NO